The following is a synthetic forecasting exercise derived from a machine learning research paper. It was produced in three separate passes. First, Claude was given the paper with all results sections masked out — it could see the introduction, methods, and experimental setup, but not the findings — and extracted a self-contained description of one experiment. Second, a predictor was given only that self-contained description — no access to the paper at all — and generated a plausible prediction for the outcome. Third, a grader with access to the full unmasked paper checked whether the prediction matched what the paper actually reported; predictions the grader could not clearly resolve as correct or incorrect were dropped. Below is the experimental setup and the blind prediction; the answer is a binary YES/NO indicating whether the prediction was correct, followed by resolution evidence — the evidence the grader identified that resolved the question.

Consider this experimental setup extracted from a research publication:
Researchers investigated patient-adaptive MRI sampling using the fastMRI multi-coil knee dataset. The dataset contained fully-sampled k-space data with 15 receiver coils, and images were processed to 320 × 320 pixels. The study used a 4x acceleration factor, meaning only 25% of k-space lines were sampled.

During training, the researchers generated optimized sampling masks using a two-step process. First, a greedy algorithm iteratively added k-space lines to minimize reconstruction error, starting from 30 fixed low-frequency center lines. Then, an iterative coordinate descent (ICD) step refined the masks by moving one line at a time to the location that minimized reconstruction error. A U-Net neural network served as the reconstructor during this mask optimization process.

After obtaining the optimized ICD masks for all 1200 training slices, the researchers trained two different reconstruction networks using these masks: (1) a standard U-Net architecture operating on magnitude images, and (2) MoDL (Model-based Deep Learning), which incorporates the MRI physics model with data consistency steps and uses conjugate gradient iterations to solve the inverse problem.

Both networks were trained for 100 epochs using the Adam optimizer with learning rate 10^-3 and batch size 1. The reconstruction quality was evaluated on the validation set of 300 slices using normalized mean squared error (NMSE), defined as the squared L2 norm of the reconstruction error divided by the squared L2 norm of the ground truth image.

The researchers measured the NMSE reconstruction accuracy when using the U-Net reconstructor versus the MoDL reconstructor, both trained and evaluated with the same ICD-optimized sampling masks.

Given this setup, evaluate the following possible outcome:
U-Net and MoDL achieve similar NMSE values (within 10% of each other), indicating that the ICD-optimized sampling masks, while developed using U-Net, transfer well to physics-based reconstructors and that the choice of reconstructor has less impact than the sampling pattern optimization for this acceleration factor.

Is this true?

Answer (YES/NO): NO